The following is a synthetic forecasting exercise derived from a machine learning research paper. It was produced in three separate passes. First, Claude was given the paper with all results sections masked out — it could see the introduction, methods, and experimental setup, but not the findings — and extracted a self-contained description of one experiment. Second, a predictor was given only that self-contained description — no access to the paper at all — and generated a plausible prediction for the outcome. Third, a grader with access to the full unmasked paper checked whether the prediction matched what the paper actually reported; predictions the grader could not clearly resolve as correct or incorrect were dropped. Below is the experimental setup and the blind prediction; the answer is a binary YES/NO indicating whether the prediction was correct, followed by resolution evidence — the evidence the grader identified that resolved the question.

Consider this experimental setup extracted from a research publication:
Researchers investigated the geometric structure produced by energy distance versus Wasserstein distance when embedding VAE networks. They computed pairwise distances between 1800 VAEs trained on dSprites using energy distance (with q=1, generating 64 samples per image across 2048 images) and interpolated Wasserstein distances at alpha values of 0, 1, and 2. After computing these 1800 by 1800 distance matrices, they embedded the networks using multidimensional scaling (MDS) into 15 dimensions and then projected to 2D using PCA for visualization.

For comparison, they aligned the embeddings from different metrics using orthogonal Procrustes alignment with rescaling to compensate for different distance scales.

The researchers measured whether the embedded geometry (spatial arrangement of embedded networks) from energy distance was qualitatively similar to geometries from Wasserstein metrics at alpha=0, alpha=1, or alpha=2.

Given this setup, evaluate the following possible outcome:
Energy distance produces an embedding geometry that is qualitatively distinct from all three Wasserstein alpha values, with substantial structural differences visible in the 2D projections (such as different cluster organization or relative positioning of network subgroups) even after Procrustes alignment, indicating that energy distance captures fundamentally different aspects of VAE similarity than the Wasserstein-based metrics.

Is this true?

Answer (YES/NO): YES